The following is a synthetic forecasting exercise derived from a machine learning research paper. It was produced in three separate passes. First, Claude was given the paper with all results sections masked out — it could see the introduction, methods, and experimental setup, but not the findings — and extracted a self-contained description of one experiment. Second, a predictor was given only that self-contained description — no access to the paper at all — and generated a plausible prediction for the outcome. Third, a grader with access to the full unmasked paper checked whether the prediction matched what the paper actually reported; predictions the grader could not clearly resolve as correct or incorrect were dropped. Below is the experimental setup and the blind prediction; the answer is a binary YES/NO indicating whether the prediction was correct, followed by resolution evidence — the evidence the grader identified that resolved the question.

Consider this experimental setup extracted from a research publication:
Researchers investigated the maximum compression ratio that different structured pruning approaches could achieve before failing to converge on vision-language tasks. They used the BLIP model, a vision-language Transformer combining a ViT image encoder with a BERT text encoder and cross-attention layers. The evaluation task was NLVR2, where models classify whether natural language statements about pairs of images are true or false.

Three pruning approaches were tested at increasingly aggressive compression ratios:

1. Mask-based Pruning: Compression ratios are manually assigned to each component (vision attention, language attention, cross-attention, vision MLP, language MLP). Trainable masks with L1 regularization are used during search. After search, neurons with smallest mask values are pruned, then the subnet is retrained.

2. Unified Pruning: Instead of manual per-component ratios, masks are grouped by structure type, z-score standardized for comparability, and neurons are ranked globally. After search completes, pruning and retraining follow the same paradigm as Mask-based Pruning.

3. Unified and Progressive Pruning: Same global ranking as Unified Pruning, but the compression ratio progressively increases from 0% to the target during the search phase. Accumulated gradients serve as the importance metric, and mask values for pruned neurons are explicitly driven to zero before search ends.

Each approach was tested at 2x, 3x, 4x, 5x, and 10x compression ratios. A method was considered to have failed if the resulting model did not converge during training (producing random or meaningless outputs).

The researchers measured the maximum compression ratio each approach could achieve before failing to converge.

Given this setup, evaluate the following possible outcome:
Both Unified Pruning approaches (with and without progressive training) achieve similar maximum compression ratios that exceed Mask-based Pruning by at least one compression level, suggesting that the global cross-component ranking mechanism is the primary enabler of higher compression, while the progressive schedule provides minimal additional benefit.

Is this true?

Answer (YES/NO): NO